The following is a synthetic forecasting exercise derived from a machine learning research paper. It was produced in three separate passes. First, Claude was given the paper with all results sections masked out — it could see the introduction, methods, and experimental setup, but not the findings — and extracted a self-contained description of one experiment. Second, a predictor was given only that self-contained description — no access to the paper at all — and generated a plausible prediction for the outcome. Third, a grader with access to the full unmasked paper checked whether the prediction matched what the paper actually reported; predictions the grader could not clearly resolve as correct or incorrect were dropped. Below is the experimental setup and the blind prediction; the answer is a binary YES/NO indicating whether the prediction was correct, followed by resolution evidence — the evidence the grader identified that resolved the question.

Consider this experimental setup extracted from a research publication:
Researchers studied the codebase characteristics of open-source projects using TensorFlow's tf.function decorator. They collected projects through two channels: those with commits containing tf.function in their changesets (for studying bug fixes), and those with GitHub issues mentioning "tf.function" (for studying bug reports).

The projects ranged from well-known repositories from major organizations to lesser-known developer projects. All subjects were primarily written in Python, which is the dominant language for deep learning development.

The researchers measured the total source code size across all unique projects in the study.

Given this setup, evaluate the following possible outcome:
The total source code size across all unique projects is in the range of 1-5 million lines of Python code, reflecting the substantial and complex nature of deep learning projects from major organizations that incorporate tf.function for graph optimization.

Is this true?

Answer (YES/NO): NO